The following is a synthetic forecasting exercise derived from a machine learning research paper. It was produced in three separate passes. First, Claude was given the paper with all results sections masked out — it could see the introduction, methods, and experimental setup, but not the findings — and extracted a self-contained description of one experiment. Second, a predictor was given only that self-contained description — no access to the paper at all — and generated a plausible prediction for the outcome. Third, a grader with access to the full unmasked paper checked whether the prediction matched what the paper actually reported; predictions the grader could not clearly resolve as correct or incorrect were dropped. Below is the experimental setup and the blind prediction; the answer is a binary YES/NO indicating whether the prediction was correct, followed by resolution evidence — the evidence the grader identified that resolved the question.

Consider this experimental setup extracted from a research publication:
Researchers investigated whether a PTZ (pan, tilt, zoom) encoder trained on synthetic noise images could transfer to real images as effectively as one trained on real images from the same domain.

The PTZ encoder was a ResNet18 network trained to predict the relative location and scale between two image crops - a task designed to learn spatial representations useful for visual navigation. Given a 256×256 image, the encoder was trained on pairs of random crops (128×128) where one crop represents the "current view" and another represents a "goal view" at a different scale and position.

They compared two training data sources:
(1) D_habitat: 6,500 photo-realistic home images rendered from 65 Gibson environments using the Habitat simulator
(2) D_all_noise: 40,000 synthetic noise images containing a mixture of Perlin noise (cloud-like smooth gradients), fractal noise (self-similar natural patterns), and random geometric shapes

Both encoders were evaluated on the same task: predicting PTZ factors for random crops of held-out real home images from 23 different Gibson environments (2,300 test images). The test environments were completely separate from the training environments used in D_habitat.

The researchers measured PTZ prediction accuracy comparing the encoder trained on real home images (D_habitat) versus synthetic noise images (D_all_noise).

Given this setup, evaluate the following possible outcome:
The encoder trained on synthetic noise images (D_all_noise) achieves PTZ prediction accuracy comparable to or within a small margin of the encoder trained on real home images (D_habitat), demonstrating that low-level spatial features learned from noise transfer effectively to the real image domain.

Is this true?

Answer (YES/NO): YES